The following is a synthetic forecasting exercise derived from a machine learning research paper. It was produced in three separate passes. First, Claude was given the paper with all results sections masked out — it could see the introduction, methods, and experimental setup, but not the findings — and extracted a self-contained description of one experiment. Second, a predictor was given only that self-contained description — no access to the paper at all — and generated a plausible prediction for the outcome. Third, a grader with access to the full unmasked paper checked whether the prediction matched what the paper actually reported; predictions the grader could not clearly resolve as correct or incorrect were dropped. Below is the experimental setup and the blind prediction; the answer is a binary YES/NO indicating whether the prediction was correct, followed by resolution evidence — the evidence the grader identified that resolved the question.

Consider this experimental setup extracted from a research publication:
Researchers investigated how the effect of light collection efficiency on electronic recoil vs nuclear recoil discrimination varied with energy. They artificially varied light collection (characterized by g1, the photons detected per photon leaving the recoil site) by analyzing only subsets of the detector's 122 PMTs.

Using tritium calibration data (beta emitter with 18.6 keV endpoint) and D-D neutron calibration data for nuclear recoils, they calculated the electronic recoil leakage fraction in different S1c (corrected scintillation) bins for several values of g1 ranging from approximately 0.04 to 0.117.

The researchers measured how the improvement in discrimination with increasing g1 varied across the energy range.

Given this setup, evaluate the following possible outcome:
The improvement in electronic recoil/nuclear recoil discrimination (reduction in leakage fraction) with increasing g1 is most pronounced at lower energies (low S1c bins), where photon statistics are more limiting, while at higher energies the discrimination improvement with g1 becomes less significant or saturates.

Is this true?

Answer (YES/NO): YES